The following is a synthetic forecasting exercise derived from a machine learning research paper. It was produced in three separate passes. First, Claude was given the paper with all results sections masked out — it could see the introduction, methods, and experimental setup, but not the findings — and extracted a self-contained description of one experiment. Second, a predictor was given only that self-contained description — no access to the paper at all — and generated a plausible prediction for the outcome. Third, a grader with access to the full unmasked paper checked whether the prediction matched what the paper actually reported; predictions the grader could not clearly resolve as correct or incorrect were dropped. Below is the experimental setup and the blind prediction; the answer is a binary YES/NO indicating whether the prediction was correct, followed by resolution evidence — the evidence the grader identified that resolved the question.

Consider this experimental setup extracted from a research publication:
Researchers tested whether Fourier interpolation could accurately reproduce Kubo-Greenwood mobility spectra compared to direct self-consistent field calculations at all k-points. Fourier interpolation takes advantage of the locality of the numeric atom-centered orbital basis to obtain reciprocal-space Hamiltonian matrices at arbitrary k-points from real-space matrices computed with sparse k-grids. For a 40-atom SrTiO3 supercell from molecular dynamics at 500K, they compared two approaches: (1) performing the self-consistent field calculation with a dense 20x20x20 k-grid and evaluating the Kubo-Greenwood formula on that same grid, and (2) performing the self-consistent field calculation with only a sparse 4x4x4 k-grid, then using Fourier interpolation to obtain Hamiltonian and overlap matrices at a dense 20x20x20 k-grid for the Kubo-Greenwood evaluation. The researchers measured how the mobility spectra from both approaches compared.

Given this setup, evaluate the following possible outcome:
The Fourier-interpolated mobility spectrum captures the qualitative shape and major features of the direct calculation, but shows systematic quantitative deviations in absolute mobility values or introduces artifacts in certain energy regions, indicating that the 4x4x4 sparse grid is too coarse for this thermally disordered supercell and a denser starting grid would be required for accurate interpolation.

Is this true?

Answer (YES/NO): NO